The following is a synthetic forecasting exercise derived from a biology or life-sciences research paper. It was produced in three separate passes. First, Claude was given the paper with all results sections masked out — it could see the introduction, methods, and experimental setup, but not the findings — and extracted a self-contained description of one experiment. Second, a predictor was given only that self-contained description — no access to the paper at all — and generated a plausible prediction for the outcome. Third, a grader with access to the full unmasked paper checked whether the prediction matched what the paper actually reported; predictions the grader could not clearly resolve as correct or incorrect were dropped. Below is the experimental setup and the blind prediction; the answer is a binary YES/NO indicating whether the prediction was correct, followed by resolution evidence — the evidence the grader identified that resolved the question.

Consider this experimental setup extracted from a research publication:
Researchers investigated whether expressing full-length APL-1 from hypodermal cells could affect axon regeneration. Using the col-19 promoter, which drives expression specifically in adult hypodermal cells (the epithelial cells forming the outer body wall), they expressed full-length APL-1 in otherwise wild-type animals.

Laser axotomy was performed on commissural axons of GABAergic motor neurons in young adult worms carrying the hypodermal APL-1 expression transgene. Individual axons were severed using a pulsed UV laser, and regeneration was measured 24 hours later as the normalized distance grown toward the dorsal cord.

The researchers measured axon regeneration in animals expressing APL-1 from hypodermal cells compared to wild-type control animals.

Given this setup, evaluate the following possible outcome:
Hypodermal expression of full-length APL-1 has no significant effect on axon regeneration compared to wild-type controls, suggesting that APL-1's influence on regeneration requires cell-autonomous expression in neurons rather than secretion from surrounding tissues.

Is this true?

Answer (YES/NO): NO